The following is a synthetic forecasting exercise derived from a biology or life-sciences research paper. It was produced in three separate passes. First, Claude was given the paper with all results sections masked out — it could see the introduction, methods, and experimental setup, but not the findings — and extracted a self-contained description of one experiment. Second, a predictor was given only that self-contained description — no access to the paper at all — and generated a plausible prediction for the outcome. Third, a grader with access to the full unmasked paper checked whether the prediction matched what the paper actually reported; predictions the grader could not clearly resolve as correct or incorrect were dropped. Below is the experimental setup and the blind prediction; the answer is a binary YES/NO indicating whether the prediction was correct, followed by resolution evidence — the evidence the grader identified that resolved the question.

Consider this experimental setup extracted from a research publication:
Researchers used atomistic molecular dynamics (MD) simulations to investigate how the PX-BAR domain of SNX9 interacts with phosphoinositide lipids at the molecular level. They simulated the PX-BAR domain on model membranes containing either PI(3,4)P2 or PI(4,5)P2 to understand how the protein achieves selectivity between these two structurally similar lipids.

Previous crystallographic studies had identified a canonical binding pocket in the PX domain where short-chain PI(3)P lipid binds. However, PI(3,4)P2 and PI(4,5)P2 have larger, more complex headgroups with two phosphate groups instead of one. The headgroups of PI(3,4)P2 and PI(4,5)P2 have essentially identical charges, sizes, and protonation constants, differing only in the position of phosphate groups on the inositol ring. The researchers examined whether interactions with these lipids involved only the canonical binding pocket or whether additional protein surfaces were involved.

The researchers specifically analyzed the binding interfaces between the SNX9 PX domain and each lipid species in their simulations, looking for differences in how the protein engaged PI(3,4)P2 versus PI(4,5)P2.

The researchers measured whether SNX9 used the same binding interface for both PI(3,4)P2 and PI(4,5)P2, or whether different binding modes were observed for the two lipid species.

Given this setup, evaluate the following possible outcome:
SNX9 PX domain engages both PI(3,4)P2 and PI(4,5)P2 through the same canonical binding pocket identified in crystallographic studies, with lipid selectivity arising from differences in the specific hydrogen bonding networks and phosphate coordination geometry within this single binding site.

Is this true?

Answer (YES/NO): NO